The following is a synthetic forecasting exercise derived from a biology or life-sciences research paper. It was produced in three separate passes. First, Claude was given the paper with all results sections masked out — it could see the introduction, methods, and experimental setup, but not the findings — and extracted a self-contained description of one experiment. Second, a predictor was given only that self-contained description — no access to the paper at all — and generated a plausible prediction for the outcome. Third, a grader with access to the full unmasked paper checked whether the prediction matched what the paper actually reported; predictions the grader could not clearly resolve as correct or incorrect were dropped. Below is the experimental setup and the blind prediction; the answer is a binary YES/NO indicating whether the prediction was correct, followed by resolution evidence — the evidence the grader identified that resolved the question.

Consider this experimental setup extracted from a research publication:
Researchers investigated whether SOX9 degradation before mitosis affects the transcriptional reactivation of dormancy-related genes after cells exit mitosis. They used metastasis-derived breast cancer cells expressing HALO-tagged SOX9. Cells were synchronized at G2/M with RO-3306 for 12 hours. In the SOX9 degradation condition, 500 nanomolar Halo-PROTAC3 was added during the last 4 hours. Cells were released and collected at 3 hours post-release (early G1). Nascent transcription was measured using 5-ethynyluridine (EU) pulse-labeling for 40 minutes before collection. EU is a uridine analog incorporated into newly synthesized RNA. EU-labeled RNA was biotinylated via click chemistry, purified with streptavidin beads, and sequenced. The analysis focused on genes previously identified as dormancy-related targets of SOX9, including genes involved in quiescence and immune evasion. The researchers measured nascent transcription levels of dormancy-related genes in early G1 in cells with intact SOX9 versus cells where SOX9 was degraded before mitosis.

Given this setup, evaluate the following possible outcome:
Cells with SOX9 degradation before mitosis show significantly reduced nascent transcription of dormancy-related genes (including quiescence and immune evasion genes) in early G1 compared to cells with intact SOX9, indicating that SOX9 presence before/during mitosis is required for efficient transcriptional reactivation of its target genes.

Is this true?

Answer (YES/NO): YES